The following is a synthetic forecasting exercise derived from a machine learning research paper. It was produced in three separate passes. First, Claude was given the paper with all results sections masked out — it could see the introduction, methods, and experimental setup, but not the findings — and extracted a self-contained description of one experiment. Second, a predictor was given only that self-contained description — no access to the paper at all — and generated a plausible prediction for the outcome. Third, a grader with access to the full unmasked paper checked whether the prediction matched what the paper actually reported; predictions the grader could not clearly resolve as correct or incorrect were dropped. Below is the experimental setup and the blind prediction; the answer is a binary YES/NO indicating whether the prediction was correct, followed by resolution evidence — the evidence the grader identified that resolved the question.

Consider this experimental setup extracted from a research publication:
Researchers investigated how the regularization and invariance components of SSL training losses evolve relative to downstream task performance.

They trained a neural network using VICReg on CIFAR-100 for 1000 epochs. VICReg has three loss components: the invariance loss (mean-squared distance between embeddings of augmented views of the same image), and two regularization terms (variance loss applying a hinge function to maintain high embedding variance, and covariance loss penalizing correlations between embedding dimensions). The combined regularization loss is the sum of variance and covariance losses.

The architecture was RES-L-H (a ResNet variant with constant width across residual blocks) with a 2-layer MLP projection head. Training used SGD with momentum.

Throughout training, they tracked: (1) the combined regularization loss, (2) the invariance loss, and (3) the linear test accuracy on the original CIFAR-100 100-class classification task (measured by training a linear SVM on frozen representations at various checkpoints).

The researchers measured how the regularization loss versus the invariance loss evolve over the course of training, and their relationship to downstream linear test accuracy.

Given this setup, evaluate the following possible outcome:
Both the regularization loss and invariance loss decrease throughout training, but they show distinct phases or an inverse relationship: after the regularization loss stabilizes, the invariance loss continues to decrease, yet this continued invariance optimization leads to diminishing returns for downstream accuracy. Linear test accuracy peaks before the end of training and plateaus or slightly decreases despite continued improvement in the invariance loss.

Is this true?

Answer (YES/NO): NO